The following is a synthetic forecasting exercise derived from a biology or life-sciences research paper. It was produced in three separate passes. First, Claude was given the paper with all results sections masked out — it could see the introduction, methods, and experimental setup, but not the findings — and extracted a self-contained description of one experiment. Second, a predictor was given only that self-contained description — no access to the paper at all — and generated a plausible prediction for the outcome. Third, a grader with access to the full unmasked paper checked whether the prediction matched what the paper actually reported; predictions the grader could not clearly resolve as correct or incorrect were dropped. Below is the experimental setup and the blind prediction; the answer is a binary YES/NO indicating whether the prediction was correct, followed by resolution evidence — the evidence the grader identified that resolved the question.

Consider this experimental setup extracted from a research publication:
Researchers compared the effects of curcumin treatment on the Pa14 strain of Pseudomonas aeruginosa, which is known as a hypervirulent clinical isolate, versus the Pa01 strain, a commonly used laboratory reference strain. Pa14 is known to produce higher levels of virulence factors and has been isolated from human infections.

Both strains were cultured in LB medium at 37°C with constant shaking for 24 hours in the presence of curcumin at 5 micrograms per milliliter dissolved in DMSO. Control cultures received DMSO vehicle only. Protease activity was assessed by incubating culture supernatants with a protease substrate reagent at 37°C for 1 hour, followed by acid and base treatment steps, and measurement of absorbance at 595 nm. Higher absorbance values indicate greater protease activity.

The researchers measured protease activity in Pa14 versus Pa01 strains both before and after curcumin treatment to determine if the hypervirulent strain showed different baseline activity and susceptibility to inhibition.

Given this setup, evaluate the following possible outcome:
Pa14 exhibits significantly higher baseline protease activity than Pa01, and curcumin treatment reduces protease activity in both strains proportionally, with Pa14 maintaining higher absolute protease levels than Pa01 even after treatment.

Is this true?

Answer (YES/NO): NO